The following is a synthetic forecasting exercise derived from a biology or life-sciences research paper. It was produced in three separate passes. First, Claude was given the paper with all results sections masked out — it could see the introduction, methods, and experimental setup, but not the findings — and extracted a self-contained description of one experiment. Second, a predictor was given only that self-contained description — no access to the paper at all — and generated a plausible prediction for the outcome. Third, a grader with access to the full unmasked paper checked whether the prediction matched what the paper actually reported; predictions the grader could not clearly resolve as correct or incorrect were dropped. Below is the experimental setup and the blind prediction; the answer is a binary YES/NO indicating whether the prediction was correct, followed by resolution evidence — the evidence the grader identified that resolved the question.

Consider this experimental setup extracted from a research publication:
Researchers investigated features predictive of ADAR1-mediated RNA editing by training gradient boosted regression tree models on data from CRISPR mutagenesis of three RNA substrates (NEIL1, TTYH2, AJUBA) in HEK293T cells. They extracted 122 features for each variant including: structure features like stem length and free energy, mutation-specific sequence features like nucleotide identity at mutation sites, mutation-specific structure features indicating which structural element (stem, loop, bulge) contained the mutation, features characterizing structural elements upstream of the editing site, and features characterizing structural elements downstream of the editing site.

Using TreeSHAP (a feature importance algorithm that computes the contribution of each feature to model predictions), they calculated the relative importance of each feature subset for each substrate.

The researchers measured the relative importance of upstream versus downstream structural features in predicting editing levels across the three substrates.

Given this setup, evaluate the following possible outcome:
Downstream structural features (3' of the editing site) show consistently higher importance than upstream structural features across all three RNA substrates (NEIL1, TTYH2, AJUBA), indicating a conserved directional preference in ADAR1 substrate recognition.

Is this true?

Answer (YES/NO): NO